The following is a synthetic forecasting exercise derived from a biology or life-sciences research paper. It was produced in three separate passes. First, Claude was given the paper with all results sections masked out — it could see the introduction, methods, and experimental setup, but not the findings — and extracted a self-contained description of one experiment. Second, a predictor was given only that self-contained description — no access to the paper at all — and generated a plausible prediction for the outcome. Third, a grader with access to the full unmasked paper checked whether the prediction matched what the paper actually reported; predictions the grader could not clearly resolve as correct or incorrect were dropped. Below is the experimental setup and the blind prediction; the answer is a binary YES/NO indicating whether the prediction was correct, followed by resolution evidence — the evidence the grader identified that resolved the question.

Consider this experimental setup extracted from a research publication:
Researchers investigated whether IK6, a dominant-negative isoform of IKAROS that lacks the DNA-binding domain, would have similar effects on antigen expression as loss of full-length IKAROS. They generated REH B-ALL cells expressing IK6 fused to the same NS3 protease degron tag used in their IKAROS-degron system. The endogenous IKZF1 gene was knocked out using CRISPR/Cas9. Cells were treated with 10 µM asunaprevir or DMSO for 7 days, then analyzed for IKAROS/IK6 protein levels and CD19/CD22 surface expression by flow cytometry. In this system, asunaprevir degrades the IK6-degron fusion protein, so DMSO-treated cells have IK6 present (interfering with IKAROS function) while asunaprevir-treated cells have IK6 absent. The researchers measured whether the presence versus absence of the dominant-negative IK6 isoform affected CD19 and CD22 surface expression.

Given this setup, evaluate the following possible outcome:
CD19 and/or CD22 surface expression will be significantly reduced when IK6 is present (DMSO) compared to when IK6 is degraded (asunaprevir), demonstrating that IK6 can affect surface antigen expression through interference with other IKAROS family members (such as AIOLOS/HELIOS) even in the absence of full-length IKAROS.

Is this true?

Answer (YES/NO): NO